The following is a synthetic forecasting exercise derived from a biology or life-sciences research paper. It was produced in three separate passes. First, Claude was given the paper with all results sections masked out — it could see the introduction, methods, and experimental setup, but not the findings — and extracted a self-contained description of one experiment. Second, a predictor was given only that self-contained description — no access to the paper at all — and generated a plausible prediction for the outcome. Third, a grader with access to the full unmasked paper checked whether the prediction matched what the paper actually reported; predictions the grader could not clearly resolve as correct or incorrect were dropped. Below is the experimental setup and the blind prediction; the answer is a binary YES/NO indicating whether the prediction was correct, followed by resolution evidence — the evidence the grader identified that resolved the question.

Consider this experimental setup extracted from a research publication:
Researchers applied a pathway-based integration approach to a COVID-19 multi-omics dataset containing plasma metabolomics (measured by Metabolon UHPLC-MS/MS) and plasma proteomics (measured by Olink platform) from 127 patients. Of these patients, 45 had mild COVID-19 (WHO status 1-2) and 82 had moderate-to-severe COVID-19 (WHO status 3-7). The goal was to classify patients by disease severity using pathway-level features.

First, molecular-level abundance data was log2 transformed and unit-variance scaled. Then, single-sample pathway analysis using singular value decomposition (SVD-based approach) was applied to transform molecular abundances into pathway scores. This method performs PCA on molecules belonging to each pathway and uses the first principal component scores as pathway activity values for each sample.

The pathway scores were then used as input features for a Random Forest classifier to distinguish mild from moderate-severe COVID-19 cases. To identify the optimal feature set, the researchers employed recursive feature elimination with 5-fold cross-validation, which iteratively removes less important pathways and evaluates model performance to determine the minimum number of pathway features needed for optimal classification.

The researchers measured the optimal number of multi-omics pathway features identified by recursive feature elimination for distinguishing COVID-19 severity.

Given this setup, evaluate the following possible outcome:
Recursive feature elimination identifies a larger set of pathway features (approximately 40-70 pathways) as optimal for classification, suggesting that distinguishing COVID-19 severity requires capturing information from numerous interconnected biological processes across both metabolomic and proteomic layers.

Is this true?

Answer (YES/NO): NO